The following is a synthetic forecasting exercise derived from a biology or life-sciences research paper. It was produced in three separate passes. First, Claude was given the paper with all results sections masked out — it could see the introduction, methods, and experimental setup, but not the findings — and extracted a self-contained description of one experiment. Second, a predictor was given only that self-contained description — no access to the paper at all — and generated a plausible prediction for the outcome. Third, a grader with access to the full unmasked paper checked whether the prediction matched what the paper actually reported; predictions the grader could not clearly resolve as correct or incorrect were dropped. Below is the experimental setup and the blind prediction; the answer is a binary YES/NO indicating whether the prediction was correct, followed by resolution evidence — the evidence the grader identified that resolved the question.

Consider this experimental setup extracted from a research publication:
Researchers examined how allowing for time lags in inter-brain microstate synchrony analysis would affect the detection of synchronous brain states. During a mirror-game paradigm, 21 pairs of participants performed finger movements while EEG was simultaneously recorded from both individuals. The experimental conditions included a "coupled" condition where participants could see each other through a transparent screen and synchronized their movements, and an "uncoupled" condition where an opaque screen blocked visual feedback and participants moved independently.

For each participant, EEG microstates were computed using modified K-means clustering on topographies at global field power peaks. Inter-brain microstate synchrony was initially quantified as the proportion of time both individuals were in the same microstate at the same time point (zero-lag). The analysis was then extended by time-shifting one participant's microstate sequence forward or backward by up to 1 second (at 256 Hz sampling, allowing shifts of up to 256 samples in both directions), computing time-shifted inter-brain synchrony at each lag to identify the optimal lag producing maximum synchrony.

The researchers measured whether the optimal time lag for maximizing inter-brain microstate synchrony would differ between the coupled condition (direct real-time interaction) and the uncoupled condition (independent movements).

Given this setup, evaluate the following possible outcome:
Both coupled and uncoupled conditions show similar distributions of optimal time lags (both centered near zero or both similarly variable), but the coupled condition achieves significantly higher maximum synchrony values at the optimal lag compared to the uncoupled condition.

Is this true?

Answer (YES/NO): NO